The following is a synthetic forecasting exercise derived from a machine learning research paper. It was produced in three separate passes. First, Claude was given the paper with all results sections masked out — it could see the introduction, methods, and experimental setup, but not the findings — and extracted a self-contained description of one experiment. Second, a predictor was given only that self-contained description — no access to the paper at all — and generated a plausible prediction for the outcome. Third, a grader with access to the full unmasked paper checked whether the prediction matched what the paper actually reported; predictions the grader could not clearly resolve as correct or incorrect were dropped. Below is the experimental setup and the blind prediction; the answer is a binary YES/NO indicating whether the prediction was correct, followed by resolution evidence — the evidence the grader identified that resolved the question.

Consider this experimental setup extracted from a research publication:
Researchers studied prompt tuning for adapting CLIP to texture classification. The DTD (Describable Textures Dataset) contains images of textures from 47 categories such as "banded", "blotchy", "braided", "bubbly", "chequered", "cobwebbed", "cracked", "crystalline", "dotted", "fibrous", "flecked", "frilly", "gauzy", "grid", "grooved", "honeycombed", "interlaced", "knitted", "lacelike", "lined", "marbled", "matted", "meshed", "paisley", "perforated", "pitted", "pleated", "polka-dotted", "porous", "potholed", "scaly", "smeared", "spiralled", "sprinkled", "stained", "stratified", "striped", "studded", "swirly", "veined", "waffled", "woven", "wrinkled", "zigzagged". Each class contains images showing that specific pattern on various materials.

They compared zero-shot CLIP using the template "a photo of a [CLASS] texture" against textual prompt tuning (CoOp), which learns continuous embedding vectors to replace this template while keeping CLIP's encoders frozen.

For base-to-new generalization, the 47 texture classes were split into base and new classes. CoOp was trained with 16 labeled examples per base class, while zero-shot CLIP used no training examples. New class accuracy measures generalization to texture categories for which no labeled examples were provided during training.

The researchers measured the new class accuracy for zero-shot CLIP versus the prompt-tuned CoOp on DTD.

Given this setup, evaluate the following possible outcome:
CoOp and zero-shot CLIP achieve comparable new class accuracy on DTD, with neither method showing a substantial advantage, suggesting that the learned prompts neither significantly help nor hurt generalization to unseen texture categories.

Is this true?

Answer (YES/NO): NO